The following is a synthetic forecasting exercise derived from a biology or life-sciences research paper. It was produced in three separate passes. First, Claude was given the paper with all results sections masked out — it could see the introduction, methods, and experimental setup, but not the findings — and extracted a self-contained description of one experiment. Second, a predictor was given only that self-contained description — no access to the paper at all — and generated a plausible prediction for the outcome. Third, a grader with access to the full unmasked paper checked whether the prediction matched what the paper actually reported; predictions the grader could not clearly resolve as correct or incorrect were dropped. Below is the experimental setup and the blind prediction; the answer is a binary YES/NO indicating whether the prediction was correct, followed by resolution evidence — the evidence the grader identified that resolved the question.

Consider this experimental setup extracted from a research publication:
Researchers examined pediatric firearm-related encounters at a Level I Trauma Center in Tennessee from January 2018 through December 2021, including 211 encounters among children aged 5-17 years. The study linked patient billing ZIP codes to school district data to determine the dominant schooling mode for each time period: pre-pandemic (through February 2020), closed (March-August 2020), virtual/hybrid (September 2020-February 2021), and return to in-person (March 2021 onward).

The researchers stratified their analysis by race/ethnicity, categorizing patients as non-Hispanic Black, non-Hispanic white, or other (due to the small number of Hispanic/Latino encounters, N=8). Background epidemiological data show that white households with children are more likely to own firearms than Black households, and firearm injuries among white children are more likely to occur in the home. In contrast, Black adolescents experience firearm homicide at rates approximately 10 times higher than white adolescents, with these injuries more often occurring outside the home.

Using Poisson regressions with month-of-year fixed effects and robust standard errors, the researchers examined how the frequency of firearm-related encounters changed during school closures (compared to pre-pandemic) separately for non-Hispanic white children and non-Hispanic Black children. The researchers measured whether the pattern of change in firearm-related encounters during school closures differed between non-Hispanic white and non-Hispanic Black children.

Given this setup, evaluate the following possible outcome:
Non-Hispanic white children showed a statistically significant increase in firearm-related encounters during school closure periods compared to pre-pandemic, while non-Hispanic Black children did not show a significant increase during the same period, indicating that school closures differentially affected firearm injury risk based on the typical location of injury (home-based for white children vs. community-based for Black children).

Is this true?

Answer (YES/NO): NO